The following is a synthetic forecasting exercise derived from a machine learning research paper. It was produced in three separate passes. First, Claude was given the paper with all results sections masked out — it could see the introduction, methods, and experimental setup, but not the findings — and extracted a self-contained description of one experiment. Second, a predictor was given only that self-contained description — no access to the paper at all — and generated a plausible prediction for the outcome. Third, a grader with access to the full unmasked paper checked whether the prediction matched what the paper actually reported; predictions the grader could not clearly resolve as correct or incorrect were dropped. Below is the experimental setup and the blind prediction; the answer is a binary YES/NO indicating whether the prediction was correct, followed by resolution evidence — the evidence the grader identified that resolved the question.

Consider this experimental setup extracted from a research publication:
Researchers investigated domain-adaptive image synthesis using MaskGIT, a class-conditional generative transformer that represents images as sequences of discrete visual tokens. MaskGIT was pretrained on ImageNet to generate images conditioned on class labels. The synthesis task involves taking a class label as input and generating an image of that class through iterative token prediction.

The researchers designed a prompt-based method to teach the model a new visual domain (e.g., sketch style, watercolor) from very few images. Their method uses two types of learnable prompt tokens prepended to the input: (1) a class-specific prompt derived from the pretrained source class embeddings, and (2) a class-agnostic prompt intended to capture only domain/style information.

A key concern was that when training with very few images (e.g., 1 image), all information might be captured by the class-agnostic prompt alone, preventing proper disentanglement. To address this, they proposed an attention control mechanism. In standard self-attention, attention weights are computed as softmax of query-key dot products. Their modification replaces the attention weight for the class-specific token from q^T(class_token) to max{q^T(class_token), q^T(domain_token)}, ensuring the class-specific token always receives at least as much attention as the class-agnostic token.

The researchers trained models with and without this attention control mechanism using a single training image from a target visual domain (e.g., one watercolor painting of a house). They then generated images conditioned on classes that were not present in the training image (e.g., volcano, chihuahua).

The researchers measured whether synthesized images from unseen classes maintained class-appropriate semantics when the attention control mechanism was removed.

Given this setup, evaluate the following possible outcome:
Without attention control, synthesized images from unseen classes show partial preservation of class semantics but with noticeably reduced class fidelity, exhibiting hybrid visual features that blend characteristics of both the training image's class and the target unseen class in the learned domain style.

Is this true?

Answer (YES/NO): NO